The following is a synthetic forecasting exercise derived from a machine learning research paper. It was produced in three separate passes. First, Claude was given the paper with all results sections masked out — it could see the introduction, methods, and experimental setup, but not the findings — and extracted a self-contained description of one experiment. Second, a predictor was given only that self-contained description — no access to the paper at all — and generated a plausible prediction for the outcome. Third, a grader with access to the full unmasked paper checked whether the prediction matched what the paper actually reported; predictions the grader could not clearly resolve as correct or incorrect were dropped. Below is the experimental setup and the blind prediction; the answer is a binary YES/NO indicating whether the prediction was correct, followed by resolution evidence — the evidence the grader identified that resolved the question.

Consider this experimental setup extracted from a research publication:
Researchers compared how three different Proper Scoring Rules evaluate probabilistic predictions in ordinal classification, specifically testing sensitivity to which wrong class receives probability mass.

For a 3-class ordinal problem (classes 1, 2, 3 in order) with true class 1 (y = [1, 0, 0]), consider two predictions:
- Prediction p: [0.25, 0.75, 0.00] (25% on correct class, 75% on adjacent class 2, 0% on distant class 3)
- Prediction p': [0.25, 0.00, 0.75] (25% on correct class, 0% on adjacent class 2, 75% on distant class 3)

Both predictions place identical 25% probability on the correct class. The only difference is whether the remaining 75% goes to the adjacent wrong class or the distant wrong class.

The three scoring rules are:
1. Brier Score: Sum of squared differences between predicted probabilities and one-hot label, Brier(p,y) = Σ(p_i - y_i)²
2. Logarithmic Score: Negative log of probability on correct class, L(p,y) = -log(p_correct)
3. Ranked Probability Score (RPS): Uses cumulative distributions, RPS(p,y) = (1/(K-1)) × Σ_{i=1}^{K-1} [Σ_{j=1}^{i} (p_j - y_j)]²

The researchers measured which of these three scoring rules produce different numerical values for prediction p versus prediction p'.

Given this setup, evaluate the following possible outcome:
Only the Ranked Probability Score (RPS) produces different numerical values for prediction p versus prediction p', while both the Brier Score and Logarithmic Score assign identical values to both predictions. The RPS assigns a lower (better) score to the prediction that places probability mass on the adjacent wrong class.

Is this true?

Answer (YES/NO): YES